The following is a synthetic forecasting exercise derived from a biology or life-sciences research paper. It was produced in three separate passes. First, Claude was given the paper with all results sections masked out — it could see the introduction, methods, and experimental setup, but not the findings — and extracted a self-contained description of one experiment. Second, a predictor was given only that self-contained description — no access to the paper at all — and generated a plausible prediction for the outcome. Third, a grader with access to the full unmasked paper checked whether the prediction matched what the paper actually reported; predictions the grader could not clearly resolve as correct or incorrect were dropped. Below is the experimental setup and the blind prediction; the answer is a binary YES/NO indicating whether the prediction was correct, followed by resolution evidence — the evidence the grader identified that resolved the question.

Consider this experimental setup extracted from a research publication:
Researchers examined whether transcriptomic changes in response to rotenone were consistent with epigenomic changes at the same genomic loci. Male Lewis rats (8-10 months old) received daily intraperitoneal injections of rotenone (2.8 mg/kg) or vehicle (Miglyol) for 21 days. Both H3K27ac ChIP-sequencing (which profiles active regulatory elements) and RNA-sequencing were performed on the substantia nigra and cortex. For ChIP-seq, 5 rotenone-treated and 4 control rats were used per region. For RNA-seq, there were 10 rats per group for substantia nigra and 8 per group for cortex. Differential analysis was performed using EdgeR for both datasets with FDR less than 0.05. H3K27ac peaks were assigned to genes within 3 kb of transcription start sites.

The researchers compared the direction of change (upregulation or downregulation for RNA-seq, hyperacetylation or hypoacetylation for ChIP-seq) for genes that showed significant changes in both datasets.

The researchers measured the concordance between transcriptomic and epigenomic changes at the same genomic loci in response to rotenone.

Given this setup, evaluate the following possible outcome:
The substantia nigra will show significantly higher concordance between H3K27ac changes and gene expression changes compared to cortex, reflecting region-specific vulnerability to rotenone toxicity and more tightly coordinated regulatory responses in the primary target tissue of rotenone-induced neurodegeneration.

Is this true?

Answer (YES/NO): YES